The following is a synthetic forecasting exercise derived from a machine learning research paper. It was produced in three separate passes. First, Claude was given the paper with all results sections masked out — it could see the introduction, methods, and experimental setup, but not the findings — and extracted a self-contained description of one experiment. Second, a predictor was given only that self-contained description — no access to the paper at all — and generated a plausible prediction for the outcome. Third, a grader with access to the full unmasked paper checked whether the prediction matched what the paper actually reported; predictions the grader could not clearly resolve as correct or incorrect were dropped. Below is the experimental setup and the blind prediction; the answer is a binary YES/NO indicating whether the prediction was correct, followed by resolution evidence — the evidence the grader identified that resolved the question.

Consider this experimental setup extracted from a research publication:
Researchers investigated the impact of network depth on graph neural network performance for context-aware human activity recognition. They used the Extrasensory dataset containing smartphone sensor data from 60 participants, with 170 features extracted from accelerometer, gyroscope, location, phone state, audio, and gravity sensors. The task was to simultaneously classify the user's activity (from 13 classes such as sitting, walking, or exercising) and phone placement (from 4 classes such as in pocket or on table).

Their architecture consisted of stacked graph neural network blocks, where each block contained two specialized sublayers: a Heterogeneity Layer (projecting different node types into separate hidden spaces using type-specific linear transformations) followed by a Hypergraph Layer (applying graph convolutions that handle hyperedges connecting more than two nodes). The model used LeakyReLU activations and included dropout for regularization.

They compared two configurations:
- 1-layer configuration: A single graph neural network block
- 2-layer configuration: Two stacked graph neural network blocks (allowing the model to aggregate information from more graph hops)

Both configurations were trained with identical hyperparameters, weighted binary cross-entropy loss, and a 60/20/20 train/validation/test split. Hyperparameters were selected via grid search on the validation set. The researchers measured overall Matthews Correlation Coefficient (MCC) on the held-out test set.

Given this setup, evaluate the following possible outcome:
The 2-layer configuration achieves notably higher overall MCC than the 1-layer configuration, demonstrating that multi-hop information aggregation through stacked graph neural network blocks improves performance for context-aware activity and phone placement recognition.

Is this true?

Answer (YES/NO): NO